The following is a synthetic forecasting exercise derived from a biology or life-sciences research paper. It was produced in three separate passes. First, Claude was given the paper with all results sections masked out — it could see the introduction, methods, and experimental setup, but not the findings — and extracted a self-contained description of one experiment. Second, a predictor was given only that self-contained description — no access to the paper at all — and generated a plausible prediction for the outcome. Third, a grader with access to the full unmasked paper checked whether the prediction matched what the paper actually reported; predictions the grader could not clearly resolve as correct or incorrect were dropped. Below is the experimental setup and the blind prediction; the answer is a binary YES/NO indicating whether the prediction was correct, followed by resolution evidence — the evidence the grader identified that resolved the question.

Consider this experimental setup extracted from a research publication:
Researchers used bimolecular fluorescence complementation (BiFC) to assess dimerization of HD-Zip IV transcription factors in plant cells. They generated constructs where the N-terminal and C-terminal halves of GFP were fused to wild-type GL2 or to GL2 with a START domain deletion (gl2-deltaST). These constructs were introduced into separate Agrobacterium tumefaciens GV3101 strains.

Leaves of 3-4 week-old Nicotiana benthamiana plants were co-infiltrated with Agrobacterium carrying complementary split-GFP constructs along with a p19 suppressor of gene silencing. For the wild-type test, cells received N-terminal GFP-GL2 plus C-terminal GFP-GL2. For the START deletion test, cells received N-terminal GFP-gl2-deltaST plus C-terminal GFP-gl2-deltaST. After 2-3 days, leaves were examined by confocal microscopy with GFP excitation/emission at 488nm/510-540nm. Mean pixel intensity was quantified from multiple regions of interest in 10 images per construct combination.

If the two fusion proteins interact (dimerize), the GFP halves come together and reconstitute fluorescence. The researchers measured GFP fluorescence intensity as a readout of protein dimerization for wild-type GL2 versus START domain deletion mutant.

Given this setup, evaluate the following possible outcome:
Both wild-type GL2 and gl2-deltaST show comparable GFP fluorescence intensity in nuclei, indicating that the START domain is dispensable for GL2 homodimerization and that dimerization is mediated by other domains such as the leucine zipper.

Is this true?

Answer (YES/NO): NO